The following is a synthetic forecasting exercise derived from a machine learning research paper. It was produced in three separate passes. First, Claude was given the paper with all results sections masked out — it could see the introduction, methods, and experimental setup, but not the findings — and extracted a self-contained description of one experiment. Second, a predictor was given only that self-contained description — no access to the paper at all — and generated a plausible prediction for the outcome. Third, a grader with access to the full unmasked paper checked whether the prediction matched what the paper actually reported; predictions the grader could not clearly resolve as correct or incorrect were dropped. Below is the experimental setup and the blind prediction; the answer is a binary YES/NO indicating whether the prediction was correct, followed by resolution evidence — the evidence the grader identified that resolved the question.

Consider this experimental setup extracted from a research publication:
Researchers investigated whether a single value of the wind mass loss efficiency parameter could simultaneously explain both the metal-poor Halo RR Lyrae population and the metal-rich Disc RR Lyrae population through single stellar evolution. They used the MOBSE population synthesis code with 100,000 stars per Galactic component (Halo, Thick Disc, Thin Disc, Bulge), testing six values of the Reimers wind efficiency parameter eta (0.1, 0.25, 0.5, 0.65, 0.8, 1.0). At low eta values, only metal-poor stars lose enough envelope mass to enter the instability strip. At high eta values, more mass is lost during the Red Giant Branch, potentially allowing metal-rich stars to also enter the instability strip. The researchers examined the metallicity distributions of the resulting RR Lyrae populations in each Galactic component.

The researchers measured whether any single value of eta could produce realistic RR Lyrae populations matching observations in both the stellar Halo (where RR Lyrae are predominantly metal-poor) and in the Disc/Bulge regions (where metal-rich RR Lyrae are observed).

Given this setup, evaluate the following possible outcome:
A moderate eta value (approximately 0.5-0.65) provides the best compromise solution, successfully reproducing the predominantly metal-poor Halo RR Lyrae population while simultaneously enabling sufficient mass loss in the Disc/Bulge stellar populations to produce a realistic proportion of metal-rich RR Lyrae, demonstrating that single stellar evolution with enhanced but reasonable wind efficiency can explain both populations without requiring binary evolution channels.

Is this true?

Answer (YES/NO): NO